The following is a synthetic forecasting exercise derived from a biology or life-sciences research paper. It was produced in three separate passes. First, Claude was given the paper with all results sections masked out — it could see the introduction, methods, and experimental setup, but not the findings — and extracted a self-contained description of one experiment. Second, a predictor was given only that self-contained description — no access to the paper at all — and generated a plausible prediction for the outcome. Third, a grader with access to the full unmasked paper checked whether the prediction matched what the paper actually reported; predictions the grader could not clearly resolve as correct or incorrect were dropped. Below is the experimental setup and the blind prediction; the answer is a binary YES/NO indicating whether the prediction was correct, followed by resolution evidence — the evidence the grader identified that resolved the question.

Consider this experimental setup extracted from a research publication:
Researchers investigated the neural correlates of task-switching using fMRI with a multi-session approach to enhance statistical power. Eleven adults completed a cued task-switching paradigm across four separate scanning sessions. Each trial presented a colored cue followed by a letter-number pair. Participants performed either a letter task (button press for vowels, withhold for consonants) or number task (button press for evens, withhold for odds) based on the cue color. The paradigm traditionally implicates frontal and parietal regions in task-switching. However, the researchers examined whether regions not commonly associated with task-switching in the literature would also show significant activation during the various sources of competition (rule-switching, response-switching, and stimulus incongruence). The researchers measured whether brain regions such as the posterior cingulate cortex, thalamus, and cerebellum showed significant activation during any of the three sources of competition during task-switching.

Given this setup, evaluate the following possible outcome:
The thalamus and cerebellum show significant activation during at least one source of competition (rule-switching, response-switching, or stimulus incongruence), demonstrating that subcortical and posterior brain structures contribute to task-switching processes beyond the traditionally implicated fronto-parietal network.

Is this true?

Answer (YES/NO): YES